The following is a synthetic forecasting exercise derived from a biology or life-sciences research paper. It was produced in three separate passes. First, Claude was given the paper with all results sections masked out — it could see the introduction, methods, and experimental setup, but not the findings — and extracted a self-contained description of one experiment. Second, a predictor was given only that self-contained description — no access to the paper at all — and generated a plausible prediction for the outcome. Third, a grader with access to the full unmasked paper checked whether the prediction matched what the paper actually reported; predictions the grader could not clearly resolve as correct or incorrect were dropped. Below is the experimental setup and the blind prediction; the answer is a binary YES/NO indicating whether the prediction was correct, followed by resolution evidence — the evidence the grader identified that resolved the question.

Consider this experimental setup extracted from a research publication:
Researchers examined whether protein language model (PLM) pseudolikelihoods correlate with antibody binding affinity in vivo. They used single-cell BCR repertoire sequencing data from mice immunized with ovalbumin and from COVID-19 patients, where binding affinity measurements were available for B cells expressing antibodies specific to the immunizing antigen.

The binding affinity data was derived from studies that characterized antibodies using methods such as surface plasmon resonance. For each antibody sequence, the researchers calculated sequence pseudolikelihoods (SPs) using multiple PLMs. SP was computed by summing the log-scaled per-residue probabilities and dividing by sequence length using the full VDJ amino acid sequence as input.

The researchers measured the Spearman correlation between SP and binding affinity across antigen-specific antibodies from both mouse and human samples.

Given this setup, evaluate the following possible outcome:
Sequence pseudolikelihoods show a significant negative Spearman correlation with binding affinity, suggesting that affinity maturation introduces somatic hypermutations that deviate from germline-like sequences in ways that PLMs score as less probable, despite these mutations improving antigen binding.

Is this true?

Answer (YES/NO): NO